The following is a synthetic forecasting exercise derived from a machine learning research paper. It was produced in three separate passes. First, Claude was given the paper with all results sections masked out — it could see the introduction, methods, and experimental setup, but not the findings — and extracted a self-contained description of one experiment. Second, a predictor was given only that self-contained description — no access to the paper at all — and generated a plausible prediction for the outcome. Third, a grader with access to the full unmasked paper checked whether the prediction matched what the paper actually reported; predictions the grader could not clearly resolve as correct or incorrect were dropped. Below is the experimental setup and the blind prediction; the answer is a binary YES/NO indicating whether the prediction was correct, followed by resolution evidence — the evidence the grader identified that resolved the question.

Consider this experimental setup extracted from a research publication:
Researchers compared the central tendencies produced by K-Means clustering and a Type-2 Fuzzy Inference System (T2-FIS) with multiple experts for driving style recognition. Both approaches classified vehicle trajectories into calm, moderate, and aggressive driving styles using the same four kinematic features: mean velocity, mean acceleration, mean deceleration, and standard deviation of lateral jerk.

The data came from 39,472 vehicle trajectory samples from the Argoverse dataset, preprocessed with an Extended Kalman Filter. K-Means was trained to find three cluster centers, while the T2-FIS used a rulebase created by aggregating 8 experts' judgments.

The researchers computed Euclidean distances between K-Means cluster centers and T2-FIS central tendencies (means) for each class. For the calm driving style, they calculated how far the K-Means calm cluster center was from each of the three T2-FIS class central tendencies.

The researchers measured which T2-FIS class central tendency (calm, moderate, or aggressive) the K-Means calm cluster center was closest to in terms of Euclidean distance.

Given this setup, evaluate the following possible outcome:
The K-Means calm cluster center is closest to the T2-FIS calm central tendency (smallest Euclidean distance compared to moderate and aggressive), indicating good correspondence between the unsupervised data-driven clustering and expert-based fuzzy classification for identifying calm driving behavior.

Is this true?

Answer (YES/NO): NO